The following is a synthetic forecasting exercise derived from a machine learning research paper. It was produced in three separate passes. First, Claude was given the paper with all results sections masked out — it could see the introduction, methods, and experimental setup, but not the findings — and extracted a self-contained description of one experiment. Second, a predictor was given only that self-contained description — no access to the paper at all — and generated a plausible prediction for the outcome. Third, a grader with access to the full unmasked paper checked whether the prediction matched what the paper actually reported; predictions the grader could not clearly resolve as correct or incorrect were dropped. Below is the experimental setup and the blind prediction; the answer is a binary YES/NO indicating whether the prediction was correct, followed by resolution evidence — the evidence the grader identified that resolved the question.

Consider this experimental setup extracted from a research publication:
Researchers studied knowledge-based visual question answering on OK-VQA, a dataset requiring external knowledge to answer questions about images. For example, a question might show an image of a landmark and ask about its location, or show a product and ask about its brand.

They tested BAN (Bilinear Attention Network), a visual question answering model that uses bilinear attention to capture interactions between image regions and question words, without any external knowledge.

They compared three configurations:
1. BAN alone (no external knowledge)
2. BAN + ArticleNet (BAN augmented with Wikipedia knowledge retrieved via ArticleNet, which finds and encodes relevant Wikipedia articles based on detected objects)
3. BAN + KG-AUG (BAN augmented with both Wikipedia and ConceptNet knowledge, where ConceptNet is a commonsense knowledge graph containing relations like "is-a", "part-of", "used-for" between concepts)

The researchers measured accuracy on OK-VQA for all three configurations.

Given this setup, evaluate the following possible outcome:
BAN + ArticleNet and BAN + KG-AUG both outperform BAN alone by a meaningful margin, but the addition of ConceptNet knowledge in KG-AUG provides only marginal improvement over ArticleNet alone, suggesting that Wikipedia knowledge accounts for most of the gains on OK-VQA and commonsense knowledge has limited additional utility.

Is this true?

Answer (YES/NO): NO